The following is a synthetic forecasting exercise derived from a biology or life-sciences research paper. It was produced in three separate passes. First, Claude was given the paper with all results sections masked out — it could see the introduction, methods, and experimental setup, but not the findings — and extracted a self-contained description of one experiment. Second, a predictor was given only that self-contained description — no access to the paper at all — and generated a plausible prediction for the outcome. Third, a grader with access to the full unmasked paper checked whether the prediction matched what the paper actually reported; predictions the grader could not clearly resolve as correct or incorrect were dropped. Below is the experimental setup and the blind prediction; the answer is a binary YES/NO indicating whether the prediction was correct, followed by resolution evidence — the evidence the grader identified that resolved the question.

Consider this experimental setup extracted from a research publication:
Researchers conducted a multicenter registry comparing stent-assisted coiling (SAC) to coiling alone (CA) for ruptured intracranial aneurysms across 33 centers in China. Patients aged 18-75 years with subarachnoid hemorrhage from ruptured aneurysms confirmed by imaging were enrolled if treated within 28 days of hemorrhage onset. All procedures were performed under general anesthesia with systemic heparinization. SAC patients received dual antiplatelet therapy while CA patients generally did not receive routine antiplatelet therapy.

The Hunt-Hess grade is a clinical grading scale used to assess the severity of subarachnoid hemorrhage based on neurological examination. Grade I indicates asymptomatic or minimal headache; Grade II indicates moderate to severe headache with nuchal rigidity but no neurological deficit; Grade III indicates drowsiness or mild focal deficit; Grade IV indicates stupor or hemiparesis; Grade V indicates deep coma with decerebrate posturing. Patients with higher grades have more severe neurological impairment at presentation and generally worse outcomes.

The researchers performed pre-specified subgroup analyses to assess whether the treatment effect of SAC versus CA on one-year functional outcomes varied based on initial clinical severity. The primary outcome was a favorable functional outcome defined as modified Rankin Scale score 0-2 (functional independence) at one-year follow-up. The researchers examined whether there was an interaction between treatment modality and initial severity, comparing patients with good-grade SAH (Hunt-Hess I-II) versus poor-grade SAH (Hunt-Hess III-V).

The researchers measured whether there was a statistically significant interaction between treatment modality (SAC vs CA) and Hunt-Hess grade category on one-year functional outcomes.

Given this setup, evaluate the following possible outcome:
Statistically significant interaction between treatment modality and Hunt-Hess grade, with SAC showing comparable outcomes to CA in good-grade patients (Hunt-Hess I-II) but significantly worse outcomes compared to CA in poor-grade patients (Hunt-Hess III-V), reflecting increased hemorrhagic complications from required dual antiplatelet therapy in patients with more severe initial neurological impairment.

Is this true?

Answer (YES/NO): NO